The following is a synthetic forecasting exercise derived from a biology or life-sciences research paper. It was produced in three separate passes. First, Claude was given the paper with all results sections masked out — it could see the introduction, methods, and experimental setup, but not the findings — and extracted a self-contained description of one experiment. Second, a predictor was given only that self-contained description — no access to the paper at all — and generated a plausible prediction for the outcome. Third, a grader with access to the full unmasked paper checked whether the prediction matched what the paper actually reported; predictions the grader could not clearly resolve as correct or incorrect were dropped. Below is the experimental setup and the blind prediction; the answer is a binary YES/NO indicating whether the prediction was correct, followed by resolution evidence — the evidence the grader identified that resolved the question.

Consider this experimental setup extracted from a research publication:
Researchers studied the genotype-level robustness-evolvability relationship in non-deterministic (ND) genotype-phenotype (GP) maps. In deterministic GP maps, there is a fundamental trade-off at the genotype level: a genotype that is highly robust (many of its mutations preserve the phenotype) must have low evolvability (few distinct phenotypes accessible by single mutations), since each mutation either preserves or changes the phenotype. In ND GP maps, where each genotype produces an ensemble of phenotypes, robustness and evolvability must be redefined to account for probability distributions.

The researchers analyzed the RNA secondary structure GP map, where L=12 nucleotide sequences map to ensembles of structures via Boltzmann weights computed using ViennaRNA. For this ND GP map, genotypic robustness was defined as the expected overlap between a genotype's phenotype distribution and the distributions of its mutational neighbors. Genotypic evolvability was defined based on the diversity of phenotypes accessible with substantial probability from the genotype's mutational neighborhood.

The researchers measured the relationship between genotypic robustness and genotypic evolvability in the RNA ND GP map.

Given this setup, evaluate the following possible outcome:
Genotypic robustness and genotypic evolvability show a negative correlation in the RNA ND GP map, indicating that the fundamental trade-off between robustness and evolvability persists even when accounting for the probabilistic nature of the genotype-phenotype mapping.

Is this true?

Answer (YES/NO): YES